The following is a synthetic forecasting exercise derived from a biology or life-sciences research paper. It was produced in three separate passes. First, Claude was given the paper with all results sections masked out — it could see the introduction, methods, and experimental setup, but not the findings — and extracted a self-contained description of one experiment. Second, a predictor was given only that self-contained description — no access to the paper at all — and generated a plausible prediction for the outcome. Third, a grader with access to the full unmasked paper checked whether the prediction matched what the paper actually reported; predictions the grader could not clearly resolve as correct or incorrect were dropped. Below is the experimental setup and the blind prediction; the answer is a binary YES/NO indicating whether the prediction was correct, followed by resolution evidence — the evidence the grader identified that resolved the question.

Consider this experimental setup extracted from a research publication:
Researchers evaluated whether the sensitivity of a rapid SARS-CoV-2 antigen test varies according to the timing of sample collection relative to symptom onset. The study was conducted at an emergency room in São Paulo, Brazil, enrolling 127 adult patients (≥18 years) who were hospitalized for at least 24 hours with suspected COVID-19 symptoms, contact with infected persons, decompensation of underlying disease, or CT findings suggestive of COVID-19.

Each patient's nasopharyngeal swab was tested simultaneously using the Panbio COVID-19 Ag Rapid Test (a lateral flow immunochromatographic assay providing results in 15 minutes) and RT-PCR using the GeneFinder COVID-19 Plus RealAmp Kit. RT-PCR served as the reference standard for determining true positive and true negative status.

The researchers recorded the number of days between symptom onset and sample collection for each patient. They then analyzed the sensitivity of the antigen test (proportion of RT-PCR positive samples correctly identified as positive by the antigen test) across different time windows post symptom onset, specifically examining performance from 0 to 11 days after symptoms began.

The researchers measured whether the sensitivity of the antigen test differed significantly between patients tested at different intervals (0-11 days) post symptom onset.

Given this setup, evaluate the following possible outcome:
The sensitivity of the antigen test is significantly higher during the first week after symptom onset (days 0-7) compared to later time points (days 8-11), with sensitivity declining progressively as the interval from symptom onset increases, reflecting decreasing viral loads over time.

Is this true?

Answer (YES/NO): NO